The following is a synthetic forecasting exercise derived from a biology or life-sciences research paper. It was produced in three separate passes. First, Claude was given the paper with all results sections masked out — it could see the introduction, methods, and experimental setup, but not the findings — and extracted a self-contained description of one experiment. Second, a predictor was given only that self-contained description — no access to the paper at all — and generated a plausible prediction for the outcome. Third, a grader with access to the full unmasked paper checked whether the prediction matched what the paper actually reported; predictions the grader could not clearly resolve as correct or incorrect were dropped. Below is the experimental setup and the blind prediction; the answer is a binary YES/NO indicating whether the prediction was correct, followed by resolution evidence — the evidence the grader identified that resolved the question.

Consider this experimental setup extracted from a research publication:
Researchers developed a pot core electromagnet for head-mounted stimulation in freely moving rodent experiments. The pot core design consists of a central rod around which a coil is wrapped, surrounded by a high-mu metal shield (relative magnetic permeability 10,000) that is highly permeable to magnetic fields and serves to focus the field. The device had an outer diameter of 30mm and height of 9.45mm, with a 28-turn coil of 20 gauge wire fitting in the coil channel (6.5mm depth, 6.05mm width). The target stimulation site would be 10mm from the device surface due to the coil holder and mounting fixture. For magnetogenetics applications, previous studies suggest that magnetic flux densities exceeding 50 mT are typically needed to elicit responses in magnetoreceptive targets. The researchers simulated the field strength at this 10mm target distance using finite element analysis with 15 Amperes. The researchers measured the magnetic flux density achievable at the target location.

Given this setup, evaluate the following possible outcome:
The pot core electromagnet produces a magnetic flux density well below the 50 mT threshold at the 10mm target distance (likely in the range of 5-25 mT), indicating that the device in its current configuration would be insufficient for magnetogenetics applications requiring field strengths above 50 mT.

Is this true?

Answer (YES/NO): YES